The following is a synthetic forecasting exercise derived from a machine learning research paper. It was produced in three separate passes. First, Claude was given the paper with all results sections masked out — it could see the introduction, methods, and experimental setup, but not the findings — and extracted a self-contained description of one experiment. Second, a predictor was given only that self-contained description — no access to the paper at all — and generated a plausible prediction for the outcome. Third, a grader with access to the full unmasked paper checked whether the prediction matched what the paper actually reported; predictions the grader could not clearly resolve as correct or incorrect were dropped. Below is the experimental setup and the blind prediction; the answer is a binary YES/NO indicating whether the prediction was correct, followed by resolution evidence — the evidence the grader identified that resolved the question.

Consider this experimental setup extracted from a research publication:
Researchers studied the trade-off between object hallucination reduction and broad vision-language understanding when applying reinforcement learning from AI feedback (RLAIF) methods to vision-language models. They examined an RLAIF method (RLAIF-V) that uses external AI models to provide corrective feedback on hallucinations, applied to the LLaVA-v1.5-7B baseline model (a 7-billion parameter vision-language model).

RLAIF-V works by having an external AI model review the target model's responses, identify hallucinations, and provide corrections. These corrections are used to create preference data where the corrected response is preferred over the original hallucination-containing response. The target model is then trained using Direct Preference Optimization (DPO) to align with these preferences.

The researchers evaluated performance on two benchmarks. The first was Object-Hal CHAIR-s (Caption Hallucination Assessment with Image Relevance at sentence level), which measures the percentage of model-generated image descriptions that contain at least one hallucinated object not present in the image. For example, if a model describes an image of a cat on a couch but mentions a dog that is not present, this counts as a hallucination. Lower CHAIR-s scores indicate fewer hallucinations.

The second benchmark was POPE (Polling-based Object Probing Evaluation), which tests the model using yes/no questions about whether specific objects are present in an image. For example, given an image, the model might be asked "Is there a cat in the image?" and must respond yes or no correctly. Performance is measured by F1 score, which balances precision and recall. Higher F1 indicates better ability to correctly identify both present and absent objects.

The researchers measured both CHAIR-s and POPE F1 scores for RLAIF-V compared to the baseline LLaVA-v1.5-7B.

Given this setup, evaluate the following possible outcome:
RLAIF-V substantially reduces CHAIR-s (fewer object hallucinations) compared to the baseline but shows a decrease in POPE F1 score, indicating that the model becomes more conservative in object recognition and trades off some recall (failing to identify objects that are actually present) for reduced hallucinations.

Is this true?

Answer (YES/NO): YES